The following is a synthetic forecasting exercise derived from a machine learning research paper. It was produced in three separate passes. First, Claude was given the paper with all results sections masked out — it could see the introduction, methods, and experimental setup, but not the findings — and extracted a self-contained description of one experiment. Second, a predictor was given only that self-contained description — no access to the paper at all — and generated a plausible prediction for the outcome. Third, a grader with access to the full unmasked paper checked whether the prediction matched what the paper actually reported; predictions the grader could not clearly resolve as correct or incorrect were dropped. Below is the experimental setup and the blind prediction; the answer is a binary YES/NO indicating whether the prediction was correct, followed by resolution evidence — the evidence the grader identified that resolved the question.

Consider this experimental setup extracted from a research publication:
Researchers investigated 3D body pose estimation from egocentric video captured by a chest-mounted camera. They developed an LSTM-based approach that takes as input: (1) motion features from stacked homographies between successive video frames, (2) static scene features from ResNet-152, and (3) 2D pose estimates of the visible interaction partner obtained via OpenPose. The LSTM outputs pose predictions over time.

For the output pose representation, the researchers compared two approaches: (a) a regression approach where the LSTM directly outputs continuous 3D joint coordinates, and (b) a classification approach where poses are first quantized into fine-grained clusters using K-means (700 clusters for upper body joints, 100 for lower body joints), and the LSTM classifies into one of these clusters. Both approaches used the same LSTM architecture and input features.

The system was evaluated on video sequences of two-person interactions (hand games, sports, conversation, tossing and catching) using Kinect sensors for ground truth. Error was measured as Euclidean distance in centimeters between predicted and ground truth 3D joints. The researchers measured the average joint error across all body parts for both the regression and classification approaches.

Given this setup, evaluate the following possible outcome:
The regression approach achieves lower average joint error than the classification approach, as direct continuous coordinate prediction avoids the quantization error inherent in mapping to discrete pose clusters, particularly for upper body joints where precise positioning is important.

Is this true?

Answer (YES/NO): NO